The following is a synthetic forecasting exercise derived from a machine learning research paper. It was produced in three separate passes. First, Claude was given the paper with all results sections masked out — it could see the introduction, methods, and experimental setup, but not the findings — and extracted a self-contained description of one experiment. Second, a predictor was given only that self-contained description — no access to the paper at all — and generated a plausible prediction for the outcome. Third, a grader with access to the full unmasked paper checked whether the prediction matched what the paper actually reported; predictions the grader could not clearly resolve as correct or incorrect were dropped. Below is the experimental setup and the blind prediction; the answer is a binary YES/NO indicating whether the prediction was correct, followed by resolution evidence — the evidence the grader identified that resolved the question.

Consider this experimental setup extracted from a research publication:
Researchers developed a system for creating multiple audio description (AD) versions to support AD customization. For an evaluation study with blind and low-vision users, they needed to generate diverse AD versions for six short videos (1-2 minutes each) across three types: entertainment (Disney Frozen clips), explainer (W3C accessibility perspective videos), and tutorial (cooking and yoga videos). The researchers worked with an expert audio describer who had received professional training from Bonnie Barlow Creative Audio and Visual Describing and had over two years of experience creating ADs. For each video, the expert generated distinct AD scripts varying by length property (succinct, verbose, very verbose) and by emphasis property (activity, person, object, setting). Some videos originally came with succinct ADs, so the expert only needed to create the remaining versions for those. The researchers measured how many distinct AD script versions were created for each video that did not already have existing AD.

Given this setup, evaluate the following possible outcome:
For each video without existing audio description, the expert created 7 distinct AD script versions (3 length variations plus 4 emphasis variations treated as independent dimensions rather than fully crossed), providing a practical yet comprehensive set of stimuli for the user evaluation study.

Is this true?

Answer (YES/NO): NO